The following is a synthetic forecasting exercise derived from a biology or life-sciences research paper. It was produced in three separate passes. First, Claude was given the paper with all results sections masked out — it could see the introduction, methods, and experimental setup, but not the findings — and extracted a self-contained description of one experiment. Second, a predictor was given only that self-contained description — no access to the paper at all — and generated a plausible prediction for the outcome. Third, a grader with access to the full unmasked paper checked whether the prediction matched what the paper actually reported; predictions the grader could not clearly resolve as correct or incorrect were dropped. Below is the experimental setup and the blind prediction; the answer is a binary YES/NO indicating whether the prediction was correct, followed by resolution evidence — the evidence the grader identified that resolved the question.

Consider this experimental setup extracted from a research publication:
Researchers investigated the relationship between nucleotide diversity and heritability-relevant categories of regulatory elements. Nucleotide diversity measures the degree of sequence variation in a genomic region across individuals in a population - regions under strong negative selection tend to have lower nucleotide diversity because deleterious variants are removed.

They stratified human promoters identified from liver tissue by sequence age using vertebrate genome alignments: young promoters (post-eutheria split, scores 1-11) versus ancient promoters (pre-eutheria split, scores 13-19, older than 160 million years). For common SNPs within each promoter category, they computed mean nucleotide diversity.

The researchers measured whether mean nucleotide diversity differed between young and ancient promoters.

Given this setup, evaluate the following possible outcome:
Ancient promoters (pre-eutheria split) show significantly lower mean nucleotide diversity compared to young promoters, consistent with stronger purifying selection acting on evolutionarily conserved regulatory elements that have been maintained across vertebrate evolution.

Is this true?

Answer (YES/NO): YES